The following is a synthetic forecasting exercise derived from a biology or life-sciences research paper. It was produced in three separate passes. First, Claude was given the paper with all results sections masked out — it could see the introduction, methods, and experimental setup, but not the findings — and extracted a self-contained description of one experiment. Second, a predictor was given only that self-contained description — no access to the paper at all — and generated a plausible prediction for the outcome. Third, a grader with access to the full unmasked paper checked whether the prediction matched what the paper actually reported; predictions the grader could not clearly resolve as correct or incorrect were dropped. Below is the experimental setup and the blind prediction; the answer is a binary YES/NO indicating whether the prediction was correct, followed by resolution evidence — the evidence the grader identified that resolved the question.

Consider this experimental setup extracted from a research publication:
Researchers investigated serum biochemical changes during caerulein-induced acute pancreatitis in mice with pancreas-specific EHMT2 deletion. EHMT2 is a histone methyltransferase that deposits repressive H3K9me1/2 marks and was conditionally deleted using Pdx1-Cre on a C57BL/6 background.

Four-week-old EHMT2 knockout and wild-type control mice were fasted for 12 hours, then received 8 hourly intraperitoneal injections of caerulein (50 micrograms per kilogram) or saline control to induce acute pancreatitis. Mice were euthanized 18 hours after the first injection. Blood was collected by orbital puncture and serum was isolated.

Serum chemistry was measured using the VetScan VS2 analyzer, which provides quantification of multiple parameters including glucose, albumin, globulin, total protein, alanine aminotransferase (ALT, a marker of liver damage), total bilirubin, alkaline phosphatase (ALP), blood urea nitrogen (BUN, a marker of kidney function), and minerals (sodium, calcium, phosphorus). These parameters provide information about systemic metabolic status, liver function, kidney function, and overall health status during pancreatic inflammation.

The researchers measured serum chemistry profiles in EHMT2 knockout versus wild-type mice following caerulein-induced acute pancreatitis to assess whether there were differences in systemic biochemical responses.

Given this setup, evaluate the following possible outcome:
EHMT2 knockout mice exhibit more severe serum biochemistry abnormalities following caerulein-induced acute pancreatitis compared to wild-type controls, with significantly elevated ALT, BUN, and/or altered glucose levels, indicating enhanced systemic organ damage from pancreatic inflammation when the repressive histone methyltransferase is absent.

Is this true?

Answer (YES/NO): NO